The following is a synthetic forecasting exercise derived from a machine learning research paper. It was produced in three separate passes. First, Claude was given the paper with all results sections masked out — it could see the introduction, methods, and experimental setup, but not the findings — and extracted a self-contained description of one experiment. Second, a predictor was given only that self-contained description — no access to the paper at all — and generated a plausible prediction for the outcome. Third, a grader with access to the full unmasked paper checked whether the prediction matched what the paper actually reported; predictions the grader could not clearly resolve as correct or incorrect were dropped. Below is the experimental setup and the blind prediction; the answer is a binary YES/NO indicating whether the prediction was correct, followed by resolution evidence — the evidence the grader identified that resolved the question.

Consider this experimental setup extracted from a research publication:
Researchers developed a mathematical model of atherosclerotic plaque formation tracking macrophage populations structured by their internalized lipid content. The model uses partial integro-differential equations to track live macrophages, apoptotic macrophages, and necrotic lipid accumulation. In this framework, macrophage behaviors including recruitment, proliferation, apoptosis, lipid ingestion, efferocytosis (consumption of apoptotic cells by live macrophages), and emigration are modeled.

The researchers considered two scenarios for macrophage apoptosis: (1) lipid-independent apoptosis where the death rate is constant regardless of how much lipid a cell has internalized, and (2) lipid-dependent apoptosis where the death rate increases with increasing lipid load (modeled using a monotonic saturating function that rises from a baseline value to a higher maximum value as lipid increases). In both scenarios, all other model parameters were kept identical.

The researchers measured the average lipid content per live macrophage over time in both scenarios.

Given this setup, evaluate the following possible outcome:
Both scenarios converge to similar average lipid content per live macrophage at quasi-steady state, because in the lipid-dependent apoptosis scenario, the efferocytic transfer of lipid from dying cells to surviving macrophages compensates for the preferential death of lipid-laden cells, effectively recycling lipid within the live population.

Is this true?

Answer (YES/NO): YES